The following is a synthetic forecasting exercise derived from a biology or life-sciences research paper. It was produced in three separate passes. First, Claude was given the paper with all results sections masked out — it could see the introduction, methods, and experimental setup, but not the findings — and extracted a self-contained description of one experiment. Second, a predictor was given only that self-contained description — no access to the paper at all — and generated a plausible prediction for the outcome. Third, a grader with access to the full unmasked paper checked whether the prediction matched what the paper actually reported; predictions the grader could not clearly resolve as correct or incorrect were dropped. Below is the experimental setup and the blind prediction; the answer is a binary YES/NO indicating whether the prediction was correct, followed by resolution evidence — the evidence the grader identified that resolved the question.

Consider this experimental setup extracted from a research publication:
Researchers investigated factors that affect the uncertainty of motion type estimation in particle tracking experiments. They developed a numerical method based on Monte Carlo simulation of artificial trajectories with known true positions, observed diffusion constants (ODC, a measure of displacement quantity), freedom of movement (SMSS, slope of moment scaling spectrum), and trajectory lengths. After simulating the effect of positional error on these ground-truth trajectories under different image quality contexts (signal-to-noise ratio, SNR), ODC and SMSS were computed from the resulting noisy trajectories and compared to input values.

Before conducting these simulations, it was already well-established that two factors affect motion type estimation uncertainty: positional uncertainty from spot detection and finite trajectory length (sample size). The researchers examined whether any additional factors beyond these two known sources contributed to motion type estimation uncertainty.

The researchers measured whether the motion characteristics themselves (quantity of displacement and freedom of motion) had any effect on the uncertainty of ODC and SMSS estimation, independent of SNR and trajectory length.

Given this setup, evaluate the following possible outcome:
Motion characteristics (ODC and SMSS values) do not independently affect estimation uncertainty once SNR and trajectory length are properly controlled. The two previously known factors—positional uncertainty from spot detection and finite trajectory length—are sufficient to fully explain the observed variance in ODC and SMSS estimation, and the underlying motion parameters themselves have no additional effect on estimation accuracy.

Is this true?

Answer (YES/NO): NO